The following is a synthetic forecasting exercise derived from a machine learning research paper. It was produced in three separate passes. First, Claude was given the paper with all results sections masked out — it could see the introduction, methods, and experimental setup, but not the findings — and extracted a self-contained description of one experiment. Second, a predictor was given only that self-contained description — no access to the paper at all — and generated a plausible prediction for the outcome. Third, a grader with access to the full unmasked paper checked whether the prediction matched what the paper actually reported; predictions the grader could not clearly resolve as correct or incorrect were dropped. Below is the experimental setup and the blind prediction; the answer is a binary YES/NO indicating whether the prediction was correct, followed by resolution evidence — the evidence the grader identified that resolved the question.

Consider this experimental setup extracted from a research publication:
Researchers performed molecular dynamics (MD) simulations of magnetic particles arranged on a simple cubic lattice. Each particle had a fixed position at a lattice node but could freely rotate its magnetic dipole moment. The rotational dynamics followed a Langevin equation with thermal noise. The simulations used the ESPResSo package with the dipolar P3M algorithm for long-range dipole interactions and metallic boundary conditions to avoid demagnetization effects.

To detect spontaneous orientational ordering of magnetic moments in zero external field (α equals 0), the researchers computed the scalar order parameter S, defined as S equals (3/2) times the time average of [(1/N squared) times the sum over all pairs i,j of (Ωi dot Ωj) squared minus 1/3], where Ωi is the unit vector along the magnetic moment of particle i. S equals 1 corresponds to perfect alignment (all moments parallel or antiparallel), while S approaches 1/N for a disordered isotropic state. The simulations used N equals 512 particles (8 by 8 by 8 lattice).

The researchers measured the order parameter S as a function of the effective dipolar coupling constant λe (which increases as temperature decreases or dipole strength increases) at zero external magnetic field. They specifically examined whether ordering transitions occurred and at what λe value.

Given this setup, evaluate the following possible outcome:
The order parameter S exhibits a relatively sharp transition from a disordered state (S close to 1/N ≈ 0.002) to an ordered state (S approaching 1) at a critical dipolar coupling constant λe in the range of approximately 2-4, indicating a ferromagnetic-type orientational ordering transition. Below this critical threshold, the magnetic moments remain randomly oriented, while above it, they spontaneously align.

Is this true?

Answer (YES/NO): NO